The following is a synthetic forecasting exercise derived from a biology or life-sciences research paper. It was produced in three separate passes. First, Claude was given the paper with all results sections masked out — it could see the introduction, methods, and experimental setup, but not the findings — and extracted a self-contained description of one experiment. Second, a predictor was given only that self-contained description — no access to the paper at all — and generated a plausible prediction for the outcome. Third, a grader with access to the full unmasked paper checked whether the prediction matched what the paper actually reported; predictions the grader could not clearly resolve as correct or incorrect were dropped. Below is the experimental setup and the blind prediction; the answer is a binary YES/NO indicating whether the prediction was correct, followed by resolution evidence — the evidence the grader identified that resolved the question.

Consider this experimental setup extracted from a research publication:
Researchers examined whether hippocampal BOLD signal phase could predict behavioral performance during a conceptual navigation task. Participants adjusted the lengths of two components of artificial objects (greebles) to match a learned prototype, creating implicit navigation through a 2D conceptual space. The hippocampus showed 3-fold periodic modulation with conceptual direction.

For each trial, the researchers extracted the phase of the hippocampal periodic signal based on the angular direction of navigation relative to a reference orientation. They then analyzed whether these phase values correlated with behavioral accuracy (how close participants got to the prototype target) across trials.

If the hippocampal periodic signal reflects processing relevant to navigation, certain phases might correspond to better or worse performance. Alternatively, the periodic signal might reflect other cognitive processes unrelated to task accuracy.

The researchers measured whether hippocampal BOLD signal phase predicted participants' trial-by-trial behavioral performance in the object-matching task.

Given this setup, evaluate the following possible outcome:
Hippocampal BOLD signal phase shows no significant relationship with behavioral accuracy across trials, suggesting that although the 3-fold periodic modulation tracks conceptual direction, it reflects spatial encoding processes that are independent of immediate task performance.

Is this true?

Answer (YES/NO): NO